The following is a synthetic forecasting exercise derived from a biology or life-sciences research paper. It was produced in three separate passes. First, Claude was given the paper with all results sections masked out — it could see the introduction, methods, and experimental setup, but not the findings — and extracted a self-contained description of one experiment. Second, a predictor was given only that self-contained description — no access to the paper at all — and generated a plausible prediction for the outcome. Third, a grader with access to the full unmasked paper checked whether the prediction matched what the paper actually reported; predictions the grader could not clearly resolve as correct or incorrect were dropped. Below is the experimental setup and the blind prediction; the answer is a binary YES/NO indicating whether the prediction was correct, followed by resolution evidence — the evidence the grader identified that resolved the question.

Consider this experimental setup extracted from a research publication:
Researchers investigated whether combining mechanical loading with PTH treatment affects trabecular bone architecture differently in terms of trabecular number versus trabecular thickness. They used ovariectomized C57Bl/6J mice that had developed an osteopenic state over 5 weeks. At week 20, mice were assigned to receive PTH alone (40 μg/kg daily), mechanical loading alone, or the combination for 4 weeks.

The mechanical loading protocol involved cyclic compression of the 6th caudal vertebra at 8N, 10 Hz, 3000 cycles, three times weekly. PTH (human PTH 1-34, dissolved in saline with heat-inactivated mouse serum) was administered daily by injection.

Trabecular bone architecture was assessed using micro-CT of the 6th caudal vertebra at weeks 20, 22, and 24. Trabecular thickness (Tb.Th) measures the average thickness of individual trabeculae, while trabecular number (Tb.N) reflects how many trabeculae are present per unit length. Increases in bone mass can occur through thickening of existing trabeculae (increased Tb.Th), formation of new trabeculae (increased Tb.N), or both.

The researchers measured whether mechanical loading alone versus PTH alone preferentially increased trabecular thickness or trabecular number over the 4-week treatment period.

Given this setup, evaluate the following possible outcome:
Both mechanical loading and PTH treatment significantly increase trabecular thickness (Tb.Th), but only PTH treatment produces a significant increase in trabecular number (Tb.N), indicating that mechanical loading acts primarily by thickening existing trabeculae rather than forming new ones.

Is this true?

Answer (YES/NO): NO